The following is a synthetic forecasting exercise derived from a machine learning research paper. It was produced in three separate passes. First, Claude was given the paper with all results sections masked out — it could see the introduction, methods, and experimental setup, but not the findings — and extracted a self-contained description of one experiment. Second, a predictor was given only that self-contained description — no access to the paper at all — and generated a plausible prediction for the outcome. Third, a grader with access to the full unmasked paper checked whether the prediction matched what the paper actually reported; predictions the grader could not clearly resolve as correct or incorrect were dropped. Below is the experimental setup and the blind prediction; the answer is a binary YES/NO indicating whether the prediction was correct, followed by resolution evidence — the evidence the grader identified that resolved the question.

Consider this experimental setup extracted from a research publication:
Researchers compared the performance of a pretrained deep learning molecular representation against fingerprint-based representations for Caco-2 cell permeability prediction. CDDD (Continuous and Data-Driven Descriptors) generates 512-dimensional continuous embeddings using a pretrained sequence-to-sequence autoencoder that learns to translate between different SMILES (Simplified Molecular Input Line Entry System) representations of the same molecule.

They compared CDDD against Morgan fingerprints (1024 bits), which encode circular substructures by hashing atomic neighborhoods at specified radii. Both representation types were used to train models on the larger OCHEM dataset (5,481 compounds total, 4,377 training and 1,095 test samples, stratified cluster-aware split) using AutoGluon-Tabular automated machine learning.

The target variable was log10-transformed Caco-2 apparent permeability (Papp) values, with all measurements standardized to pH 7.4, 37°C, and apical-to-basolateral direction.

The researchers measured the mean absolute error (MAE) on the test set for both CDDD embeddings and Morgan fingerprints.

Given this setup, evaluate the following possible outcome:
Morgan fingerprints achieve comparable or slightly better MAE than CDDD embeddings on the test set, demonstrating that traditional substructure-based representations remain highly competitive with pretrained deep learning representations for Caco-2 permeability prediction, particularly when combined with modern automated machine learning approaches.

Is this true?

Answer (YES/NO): YES